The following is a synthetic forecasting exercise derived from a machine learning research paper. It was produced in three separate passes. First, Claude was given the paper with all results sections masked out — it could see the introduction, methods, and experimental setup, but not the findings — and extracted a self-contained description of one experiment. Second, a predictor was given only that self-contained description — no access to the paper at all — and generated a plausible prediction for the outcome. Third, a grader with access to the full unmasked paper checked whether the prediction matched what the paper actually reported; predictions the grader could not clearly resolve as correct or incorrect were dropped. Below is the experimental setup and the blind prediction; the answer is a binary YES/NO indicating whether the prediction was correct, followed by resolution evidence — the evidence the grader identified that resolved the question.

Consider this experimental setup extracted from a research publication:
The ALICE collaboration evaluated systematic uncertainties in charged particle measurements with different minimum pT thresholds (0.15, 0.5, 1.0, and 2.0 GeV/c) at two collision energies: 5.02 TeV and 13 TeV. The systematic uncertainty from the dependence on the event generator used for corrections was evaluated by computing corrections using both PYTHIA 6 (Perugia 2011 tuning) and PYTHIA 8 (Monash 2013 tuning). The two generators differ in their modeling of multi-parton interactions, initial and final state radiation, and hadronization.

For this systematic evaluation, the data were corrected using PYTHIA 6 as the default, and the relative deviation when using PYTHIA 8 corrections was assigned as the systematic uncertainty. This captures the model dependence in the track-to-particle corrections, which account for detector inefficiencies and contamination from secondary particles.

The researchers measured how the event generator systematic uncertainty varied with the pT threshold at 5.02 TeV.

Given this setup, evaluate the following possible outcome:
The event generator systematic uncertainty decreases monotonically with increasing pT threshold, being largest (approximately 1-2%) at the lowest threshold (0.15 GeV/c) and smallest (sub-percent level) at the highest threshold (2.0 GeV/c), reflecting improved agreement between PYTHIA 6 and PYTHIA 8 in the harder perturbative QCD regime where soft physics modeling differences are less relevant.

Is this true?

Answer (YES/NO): NO